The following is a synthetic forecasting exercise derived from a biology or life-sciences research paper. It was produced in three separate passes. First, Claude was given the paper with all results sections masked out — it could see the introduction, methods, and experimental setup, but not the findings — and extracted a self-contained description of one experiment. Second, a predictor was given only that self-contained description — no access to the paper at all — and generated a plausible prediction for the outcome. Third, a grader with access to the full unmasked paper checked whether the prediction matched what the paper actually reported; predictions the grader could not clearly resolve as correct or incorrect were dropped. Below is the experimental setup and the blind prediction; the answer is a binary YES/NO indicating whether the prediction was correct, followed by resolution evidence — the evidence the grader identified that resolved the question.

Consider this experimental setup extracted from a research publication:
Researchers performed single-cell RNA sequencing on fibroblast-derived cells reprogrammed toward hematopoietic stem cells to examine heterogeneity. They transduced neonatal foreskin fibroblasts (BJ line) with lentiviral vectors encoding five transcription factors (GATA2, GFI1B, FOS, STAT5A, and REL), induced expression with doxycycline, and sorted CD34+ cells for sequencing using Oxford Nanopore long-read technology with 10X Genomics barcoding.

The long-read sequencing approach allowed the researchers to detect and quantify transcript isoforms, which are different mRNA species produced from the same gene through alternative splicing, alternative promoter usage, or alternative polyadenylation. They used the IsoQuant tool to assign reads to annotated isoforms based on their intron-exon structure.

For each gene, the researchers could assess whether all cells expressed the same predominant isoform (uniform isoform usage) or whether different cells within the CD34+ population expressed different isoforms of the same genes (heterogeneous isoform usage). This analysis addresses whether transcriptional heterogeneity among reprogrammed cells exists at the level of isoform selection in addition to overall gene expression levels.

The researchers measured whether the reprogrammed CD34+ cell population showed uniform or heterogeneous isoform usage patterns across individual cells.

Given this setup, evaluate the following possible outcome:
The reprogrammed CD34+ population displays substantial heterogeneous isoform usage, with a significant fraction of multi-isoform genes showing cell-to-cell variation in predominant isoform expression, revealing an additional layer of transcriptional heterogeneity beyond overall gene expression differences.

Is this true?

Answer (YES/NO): YES